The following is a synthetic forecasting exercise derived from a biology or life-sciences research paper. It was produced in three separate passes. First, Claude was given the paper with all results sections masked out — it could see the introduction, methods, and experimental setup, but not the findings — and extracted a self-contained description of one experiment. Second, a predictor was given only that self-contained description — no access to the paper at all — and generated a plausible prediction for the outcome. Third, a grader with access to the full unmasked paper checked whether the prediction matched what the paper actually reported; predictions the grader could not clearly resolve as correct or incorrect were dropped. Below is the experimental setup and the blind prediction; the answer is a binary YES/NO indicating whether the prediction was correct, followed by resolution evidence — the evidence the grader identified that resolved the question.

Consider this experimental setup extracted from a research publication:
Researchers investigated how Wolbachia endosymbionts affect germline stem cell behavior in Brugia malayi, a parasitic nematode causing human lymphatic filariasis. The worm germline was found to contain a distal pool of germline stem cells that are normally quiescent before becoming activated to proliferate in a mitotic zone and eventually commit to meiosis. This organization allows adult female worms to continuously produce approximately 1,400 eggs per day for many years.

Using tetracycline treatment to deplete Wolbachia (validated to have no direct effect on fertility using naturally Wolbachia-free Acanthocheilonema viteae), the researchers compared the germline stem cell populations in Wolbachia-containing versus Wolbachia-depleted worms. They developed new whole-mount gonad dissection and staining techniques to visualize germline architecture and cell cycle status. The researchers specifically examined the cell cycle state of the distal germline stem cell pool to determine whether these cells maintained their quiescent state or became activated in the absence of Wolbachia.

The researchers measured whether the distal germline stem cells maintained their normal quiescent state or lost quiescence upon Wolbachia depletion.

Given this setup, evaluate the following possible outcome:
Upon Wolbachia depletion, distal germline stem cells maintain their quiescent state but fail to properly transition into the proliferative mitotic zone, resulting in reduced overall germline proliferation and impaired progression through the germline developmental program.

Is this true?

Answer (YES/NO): NO